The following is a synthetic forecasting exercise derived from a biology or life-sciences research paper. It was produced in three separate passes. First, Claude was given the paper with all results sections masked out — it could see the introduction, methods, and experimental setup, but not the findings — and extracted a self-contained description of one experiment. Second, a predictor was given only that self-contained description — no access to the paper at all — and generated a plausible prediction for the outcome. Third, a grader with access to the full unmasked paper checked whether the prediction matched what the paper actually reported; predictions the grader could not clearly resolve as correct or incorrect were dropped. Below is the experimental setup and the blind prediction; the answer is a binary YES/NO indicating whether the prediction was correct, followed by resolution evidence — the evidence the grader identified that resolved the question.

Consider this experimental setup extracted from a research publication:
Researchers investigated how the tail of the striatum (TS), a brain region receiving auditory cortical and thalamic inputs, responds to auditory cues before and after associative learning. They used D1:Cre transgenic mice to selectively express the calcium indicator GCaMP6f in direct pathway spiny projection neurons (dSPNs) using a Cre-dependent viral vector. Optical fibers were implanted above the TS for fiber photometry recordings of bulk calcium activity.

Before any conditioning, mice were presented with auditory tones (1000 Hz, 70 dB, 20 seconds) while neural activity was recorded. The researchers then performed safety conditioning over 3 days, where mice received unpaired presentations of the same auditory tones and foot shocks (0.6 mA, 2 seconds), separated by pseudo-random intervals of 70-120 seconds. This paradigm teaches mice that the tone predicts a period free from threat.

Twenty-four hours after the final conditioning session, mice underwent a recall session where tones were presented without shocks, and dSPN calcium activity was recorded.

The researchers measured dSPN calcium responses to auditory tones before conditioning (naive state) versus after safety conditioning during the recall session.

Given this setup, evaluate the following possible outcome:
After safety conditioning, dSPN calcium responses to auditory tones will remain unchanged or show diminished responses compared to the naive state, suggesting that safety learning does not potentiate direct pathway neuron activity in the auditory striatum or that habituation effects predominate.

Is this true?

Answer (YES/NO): NO